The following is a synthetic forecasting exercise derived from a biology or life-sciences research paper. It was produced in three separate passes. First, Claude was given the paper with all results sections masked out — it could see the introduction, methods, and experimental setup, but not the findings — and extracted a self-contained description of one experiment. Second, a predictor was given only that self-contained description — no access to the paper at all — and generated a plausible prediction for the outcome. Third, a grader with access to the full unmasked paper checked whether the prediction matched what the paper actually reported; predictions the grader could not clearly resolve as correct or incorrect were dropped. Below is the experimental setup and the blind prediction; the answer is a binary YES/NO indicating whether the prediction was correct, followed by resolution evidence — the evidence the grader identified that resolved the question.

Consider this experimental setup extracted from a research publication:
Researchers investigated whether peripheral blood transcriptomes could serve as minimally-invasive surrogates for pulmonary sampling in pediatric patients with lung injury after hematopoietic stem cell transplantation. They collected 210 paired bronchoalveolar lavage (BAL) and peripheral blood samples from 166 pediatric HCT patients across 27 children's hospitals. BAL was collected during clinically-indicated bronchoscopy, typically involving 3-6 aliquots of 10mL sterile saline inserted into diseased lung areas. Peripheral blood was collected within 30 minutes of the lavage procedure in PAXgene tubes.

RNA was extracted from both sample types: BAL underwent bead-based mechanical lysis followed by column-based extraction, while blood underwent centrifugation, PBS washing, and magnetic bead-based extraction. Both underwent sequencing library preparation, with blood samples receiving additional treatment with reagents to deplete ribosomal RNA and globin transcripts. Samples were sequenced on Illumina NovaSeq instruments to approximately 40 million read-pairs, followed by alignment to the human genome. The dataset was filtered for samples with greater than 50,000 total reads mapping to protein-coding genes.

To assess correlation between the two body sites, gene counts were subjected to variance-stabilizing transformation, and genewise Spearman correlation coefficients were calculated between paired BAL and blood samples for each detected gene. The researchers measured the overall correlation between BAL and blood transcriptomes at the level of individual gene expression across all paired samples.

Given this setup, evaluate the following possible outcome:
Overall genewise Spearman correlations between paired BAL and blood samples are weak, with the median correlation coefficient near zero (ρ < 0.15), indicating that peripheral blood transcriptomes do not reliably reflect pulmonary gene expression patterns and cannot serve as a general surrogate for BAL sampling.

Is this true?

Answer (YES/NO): YES